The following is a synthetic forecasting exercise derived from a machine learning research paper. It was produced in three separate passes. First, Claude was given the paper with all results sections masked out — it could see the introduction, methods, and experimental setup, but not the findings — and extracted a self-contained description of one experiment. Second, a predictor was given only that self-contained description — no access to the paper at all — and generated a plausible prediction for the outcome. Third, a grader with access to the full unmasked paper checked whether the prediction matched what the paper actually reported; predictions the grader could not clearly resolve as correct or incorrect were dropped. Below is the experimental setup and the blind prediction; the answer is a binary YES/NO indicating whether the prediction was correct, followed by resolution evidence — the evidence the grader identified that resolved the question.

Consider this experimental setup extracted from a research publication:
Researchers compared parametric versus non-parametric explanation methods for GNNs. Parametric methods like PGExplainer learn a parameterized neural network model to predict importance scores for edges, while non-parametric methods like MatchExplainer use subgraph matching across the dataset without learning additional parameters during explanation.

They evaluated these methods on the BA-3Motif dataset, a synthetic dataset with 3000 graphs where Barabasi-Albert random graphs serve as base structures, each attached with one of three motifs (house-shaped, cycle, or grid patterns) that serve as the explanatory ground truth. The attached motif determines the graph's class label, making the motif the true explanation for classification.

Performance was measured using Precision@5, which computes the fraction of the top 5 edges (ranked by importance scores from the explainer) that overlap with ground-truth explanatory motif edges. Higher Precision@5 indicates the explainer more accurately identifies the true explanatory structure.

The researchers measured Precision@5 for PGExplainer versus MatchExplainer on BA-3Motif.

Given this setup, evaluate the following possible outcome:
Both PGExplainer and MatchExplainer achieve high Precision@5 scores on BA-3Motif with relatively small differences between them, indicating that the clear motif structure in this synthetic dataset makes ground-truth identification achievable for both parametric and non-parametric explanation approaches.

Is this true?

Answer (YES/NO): YES